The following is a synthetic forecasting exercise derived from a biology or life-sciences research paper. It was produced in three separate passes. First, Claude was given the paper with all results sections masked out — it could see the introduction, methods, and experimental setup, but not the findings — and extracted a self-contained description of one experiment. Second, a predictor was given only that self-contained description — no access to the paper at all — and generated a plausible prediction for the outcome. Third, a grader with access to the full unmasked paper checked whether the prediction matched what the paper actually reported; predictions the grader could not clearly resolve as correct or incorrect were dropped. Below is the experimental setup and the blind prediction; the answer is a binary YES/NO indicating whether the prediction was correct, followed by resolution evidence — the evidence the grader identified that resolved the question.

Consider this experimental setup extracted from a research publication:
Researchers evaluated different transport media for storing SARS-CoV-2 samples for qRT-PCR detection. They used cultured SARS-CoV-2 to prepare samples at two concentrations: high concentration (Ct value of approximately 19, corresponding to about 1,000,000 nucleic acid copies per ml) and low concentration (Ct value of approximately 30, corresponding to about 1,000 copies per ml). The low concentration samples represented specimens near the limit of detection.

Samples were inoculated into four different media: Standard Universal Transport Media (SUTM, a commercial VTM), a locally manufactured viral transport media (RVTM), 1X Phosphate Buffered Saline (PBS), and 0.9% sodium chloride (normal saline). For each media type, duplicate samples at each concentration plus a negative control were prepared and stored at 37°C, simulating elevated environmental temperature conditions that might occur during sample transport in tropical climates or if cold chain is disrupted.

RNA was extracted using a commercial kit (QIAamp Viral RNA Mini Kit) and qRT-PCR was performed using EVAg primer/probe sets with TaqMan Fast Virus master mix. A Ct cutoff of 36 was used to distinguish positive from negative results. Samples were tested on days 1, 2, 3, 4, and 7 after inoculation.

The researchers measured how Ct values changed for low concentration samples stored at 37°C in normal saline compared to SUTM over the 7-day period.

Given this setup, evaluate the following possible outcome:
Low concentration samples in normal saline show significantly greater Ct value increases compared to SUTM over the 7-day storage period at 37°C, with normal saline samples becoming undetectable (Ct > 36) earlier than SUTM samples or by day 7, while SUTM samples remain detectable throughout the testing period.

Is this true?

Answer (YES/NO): NO